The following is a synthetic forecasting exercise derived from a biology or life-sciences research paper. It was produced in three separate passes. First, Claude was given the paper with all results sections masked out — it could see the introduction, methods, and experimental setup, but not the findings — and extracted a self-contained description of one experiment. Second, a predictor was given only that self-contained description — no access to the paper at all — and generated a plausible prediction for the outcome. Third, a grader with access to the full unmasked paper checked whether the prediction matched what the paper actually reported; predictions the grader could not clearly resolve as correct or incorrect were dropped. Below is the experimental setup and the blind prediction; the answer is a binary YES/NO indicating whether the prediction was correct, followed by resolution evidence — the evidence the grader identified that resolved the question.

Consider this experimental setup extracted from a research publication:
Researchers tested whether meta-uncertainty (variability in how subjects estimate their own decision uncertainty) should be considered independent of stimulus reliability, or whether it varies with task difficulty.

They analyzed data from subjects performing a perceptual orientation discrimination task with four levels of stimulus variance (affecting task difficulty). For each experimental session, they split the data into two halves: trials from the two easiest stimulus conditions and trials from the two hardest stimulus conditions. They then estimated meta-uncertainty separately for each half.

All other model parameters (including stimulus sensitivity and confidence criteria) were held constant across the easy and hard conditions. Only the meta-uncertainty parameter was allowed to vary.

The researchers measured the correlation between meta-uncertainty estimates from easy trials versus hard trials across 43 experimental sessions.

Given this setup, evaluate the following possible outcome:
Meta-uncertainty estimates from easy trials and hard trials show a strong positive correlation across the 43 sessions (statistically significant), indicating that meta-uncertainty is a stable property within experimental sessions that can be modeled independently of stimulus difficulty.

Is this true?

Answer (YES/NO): NO